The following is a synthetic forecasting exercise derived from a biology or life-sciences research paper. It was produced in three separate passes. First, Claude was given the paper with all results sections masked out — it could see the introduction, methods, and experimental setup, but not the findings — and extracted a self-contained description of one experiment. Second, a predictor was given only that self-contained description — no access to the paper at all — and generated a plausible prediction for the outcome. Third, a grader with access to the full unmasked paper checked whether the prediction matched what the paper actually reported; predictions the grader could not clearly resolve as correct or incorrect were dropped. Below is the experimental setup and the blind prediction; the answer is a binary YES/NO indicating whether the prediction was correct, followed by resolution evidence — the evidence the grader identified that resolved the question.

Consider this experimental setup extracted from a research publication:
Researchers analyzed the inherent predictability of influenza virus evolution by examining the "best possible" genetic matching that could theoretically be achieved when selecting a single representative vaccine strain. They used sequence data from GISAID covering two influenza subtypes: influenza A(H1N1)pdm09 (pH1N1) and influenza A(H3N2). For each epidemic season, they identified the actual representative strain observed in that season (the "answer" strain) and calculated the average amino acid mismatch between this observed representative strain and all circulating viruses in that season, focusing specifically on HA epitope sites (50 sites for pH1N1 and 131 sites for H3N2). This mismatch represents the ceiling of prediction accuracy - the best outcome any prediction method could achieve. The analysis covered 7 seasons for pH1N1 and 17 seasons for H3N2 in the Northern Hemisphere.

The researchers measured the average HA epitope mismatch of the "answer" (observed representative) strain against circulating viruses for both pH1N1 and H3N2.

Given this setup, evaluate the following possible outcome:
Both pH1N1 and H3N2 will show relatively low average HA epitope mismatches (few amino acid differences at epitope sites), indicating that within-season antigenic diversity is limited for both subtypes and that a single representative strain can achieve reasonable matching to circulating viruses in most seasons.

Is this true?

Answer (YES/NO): NO